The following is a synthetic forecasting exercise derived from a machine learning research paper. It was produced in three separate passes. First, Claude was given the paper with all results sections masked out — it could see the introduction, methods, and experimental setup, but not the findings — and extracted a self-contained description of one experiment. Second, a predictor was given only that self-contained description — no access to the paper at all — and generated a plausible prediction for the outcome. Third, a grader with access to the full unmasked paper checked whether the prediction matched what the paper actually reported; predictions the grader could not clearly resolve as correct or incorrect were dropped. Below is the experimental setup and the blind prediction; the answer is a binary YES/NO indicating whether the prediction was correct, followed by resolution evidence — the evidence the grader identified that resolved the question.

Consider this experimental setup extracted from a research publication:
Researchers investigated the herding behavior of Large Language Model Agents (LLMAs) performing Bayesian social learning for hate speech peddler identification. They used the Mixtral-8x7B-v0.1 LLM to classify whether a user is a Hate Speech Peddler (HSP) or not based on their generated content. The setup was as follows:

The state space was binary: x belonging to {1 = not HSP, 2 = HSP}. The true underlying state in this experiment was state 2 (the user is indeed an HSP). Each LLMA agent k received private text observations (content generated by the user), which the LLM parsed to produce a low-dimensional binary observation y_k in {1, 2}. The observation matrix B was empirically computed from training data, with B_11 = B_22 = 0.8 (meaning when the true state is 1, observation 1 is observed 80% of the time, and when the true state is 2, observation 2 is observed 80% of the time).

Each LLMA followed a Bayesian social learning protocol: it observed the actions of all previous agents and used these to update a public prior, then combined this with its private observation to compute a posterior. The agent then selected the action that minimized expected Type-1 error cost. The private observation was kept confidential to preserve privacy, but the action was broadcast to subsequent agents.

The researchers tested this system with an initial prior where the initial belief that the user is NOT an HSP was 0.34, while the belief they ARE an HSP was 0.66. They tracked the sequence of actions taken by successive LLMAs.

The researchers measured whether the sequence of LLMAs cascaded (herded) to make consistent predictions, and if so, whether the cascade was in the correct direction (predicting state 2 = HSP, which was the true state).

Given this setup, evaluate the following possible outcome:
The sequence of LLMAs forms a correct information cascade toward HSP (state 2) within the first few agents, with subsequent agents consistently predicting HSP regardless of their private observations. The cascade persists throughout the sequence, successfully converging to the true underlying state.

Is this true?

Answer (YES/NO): NO